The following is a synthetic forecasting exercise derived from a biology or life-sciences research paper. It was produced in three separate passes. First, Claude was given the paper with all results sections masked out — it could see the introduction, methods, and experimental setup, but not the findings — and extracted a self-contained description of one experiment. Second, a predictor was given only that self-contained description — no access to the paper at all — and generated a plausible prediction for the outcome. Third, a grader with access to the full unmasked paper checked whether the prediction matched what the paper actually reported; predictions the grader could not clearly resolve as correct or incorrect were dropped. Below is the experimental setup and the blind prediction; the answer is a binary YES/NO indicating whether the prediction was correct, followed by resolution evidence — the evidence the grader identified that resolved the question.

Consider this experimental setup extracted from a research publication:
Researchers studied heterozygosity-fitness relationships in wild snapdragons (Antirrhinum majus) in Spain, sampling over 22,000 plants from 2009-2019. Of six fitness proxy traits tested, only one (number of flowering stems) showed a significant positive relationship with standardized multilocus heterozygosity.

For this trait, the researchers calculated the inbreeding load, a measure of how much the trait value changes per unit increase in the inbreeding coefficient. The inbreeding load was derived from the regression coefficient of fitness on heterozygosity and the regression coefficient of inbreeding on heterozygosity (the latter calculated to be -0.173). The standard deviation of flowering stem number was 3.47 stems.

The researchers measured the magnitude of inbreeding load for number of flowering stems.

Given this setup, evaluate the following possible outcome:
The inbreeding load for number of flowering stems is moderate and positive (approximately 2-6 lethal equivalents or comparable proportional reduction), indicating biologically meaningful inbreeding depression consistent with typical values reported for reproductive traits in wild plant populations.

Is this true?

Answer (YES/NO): NO